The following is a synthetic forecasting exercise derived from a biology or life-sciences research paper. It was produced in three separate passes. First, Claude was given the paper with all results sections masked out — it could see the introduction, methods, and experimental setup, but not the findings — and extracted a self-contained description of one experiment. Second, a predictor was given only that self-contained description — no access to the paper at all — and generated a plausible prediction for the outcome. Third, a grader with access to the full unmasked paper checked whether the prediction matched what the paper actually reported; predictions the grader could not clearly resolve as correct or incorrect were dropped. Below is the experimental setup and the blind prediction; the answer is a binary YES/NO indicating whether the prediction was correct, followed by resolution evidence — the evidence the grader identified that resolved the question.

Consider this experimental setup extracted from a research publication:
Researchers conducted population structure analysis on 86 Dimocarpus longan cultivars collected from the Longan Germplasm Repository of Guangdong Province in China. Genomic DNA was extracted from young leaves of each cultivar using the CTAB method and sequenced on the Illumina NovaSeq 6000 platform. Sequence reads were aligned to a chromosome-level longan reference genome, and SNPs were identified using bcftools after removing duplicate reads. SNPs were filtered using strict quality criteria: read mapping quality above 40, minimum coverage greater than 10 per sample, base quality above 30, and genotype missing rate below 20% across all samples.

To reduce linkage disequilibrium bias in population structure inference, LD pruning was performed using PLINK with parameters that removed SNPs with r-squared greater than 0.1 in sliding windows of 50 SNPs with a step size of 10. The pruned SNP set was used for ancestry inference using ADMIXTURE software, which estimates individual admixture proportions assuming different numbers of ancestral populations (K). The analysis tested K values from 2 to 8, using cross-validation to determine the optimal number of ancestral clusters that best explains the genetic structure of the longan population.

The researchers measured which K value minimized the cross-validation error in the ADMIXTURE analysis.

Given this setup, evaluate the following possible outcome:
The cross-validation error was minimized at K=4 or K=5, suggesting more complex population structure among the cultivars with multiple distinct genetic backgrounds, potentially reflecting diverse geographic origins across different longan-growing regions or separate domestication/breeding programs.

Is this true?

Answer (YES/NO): YES